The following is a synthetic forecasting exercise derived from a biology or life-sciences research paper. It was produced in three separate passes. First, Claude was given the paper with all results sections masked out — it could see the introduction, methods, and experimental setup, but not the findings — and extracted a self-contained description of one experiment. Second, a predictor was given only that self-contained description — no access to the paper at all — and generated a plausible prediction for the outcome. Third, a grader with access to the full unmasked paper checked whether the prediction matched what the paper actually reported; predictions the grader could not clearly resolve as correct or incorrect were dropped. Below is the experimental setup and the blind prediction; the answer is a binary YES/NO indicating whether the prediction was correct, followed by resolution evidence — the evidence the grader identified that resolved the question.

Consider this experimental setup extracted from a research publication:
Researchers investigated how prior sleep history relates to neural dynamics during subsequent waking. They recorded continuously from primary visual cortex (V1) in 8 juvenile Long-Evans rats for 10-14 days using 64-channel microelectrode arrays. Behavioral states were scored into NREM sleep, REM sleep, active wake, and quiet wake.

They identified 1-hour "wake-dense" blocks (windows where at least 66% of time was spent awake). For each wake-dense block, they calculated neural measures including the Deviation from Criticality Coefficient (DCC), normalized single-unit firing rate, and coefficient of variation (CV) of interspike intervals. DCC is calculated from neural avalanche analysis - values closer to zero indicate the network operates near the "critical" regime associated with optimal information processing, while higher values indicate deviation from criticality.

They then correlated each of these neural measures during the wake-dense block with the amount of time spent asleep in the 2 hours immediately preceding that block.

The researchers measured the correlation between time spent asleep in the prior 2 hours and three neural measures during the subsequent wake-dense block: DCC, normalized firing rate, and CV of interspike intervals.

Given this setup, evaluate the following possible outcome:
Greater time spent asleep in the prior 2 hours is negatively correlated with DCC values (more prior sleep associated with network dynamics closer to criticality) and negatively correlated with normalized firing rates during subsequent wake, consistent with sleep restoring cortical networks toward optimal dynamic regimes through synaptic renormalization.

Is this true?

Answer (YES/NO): NO